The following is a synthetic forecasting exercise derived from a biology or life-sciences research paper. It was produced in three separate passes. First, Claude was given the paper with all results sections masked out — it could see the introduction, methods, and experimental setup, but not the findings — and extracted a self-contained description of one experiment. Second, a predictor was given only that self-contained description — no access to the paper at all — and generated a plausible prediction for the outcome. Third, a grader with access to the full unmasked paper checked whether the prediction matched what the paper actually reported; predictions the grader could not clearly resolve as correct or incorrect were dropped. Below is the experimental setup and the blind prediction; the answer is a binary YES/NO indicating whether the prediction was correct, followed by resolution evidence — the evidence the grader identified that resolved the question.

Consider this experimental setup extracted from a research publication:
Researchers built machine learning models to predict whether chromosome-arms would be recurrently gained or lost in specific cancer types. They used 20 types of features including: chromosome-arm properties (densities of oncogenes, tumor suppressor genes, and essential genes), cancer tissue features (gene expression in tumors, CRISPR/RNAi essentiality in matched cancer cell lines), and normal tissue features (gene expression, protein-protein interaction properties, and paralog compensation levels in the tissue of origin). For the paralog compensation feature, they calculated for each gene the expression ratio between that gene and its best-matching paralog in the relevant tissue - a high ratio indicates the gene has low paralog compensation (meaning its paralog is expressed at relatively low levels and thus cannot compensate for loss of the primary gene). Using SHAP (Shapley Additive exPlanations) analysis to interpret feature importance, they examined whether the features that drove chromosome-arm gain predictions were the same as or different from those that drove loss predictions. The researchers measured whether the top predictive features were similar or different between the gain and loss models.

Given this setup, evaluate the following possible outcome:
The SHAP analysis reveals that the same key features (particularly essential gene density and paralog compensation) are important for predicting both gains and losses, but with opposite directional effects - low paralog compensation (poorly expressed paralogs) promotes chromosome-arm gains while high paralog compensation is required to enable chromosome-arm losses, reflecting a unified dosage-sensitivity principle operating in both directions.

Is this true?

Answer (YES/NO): NO